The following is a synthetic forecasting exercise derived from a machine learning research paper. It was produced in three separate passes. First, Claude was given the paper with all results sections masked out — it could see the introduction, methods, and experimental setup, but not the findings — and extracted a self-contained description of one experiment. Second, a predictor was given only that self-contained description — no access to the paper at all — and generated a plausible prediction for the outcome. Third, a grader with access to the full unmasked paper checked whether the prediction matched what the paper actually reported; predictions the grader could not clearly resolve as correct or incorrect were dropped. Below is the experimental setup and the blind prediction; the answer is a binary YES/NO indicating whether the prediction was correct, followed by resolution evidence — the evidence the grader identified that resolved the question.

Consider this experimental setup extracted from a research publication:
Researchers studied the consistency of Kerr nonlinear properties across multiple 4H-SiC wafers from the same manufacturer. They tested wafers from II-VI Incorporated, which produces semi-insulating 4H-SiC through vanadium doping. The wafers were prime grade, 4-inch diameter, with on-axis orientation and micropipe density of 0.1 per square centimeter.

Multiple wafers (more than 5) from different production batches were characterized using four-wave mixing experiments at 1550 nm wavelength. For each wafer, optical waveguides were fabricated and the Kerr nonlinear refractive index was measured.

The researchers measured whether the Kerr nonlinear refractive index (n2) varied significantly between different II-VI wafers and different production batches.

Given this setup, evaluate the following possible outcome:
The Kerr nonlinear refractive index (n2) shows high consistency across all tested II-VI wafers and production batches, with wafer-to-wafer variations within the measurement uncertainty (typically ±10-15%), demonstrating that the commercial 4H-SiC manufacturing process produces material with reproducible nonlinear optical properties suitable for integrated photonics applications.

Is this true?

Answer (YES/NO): YES